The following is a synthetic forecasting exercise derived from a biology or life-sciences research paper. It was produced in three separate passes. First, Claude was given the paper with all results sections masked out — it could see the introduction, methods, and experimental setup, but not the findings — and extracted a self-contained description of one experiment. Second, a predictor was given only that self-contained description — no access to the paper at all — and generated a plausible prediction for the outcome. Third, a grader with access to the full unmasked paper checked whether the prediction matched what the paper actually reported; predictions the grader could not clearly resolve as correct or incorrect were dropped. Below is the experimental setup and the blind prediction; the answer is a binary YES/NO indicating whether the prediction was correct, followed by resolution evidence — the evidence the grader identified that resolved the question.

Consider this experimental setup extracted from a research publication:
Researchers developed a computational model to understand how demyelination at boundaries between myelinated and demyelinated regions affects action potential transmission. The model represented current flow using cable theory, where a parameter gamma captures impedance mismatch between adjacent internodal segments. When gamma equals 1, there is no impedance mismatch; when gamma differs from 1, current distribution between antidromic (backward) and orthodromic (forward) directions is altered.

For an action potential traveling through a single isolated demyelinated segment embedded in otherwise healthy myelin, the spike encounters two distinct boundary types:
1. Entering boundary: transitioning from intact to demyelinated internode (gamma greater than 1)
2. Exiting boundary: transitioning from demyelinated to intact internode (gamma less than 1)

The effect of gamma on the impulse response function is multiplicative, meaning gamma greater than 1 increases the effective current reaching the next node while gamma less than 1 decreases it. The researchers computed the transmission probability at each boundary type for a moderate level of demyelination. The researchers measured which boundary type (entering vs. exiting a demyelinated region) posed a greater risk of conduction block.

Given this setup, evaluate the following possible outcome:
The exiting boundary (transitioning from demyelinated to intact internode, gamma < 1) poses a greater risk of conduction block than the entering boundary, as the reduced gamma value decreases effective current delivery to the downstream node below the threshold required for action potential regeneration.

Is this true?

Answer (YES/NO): YES